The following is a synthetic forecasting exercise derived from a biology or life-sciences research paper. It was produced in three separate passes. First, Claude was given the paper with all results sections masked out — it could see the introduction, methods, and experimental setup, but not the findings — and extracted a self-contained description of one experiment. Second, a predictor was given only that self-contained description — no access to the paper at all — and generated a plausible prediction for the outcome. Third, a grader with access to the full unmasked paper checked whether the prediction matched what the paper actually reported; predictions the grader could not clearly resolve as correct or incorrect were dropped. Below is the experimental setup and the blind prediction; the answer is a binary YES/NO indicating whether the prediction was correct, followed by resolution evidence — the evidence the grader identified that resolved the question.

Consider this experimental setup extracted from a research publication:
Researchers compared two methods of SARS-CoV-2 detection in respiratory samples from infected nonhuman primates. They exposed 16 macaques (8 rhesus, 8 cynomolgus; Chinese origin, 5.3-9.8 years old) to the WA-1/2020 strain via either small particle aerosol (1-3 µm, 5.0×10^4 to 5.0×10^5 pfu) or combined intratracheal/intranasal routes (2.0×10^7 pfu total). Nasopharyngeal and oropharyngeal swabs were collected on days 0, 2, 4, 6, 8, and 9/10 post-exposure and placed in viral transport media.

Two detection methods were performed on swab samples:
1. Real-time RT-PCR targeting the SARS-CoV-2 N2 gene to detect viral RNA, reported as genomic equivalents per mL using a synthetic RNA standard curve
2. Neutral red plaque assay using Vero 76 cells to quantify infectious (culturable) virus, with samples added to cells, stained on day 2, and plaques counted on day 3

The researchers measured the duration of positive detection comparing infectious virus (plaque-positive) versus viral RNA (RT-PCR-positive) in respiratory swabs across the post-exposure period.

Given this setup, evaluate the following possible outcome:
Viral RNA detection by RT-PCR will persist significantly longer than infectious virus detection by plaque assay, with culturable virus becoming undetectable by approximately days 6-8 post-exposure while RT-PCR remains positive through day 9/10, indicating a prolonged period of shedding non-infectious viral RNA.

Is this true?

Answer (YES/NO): NO